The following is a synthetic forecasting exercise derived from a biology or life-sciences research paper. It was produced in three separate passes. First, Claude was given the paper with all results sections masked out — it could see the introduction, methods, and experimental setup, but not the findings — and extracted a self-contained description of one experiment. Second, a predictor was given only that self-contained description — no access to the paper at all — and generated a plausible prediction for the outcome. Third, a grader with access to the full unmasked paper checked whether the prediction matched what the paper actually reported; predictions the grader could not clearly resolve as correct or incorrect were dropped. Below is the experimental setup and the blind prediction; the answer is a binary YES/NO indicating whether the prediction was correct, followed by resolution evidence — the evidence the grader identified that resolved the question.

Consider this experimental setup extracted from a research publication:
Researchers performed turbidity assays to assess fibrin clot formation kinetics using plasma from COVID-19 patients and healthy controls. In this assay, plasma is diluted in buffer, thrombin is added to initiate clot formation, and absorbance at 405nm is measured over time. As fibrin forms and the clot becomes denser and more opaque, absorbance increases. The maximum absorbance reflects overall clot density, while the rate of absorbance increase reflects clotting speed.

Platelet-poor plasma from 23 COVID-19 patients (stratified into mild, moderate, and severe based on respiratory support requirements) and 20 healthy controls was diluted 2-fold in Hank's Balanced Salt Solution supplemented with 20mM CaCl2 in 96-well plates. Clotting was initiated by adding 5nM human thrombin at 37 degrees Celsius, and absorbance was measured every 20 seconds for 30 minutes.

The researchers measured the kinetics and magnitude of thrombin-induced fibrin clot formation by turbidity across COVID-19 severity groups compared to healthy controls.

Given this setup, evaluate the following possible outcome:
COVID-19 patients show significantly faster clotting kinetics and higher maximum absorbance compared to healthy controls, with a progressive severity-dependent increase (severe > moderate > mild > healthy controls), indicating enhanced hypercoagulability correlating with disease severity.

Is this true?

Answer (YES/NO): NO